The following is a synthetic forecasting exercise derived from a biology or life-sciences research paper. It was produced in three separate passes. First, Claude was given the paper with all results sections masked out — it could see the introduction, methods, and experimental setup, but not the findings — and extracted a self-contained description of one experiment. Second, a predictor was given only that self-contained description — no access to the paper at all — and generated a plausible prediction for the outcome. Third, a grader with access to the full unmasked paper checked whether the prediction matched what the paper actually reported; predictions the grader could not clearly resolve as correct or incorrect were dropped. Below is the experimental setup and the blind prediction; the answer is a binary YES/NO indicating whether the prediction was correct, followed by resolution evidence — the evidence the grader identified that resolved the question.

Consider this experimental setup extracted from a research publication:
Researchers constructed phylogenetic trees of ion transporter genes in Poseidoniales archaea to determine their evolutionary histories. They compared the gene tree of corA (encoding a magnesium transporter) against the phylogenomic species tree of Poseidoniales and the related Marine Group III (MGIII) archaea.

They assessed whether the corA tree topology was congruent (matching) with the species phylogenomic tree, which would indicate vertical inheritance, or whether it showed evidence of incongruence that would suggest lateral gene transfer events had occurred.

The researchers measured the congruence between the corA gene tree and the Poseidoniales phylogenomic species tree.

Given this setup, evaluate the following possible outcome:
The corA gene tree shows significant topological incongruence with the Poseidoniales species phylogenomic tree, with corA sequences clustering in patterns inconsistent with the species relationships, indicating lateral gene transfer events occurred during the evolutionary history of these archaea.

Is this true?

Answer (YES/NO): NO